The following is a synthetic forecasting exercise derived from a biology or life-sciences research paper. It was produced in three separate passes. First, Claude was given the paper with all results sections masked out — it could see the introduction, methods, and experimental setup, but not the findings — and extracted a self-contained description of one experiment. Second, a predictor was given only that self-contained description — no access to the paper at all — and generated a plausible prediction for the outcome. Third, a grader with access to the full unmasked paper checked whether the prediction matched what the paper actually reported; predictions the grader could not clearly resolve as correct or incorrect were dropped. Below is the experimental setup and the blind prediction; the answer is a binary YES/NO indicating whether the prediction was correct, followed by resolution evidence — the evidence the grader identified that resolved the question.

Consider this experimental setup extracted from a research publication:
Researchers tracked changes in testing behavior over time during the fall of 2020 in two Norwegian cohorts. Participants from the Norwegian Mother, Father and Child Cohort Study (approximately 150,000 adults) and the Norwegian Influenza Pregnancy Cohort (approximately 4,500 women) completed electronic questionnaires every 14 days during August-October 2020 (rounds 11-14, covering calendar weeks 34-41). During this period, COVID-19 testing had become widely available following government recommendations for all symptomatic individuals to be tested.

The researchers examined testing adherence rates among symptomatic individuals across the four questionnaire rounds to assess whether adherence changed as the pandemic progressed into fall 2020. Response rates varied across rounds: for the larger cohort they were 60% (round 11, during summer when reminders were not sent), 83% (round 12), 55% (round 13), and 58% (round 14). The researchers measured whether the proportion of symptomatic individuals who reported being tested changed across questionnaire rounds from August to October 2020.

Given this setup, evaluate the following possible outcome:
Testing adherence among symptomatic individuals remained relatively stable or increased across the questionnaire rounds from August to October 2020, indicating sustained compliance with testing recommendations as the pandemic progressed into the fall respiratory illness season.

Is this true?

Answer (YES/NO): NO